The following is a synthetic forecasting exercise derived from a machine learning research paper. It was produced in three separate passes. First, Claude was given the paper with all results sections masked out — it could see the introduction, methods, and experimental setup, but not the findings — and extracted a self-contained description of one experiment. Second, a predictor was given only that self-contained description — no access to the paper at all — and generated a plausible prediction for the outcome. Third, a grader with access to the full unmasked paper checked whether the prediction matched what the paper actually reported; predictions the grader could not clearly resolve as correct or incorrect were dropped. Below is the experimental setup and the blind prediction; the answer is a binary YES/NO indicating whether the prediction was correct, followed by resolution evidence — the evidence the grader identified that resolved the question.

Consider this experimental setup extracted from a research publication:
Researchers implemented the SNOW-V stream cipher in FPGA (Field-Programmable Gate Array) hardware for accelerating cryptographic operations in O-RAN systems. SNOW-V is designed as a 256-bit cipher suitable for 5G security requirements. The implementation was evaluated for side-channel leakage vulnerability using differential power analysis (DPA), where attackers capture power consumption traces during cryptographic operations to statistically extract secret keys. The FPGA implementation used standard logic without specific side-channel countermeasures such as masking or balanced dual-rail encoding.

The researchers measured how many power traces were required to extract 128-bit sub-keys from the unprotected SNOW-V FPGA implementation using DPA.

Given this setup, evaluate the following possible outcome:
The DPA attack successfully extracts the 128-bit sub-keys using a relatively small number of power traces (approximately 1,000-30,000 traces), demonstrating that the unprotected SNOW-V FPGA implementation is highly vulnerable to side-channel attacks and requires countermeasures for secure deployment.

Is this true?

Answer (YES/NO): NO